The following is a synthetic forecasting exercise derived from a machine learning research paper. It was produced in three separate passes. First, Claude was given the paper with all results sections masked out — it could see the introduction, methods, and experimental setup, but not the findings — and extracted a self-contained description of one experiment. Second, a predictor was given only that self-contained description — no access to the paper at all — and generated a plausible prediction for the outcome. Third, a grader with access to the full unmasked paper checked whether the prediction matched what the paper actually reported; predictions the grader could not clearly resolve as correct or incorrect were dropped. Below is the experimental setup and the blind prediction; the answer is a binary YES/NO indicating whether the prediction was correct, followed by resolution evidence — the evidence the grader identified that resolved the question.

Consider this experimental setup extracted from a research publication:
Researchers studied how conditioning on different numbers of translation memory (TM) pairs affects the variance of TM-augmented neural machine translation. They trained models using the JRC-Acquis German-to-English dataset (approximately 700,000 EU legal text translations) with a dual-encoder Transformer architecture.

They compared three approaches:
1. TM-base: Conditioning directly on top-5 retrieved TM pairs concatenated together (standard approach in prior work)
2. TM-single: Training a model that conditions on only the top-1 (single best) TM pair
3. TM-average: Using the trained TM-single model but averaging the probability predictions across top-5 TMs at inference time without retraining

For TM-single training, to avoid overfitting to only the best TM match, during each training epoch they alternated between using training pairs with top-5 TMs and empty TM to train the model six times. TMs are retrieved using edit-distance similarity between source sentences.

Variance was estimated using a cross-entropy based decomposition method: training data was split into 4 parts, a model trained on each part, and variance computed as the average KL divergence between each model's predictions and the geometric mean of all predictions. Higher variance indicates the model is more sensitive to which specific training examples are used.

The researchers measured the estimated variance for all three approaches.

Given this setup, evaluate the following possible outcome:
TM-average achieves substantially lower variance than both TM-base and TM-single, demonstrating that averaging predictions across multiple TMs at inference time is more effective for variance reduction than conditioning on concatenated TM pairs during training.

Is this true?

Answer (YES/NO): NO